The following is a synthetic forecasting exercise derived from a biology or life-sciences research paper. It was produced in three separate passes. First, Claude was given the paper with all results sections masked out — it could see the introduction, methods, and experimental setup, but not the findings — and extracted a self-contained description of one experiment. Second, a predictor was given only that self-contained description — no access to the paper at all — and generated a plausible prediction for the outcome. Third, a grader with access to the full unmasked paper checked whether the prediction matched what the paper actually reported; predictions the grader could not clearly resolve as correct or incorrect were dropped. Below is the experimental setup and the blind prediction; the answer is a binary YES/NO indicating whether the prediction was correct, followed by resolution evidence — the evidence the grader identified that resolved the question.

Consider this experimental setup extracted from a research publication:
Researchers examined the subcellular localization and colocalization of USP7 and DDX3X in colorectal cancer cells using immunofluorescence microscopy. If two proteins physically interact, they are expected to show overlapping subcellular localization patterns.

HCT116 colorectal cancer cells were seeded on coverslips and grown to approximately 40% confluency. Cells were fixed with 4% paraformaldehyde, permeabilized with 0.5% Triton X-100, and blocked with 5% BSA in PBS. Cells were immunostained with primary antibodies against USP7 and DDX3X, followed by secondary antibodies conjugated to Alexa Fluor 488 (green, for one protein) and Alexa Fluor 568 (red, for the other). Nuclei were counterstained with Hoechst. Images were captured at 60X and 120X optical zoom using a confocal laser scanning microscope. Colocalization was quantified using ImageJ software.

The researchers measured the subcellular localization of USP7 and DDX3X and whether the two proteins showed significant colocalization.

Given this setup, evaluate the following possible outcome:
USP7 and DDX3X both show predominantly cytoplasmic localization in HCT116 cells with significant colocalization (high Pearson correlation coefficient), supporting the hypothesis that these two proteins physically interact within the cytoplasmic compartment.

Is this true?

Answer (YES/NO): NO